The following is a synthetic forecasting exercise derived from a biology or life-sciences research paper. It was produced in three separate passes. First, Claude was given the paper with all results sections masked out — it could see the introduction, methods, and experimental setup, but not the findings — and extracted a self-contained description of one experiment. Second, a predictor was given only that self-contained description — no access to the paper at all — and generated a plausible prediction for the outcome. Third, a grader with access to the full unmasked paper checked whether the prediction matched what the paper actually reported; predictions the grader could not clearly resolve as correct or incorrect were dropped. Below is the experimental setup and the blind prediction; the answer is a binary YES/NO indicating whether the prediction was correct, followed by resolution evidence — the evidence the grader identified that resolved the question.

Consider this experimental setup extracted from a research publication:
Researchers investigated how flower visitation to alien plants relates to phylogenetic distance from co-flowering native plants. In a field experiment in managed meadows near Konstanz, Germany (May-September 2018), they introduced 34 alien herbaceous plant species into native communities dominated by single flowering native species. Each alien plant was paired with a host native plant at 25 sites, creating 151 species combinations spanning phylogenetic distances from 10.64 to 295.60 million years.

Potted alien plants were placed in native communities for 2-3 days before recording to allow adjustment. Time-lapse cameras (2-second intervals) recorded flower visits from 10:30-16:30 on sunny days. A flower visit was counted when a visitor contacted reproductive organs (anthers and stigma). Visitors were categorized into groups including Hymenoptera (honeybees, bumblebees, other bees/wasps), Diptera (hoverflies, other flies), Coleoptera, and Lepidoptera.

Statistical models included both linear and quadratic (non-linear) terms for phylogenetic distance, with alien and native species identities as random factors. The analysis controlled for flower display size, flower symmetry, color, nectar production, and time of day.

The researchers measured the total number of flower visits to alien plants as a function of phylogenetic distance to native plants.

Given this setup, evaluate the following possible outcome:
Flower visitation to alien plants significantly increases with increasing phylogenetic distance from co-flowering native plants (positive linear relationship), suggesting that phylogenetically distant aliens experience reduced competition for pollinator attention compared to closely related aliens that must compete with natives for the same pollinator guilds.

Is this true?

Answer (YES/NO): NO